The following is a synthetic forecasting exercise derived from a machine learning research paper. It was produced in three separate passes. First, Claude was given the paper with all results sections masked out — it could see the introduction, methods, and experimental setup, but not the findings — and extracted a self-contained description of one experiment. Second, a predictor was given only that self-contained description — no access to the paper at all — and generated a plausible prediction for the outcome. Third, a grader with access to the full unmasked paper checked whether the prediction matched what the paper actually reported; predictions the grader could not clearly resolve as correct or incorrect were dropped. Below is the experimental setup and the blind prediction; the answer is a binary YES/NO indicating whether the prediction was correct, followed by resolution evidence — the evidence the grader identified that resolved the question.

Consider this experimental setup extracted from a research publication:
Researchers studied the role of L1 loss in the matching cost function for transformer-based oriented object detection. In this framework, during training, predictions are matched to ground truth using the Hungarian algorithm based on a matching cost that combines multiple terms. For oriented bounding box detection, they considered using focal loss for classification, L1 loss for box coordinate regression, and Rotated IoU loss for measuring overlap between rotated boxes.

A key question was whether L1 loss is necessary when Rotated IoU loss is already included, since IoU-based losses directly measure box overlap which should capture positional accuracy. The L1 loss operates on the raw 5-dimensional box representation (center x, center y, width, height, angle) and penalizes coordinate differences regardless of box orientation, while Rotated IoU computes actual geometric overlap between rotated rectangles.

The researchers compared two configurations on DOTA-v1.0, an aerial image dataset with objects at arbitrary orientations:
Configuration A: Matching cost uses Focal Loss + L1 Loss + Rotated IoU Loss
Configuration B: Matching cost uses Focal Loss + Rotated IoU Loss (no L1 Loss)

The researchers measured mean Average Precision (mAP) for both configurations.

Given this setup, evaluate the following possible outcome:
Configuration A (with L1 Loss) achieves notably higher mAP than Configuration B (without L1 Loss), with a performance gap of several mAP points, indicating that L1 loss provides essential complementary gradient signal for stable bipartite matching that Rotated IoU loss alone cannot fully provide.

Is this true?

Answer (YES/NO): YES